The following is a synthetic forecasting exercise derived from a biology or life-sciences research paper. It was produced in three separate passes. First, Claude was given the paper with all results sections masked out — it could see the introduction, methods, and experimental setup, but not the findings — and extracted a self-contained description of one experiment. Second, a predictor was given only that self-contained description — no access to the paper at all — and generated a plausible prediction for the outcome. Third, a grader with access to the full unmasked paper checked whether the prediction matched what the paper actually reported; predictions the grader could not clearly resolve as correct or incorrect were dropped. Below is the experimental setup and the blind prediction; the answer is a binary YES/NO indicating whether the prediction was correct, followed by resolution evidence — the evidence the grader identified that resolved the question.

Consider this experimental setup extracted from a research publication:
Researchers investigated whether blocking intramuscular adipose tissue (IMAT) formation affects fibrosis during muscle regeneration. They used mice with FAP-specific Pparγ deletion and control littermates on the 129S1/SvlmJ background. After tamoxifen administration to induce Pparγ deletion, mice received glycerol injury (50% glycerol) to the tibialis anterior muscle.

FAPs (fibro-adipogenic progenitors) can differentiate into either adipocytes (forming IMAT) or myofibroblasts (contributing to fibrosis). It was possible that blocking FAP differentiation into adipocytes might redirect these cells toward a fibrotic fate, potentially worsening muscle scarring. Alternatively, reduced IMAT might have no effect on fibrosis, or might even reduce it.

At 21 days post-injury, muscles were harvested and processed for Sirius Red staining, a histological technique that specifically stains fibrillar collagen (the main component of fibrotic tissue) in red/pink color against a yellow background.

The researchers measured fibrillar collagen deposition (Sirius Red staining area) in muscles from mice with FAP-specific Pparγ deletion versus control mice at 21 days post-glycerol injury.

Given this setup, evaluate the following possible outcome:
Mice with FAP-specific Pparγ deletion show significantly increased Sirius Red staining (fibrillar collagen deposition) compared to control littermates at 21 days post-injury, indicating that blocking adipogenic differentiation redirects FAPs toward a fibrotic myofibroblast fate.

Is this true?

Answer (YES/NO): NO